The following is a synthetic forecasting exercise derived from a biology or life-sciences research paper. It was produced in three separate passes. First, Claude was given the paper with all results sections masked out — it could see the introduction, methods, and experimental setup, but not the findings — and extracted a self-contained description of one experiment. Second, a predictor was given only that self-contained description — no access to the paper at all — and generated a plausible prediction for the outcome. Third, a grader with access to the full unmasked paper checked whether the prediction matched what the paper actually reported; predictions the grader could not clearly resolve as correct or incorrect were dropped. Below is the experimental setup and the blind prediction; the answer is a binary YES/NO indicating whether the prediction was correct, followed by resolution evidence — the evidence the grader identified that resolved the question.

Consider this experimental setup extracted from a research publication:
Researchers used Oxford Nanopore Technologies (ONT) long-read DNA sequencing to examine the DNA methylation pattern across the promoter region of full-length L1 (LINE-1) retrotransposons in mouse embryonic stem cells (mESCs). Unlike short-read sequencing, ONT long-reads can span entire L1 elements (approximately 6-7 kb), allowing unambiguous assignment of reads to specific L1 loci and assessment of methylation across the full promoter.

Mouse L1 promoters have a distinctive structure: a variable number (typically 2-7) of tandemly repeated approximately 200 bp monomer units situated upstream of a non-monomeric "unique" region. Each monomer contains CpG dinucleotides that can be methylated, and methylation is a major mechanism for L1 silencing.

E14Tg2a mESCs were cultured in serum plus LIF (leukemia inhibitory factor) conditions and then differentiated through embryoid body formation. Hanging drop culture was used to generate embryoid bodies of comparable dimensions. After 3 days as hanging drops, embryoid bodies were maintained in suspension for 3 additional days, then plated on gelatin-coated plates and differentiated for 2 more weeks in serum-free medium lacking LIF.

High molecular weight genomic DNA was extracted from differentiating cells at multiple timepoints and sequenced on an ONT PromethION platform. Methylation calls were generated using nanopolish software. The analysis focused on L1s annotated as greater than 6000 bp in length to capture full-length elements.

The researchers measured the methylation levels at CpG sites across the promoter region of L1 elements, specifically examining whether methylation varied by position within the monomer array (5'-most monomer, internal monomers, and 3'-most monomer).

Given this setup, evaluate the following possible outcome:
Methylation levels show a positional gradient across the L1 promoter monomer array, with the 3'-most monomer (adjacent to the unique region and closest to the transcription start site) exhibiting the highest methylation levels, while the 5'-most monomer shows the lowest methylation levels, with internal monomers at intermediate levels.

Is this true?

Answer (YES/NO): NO